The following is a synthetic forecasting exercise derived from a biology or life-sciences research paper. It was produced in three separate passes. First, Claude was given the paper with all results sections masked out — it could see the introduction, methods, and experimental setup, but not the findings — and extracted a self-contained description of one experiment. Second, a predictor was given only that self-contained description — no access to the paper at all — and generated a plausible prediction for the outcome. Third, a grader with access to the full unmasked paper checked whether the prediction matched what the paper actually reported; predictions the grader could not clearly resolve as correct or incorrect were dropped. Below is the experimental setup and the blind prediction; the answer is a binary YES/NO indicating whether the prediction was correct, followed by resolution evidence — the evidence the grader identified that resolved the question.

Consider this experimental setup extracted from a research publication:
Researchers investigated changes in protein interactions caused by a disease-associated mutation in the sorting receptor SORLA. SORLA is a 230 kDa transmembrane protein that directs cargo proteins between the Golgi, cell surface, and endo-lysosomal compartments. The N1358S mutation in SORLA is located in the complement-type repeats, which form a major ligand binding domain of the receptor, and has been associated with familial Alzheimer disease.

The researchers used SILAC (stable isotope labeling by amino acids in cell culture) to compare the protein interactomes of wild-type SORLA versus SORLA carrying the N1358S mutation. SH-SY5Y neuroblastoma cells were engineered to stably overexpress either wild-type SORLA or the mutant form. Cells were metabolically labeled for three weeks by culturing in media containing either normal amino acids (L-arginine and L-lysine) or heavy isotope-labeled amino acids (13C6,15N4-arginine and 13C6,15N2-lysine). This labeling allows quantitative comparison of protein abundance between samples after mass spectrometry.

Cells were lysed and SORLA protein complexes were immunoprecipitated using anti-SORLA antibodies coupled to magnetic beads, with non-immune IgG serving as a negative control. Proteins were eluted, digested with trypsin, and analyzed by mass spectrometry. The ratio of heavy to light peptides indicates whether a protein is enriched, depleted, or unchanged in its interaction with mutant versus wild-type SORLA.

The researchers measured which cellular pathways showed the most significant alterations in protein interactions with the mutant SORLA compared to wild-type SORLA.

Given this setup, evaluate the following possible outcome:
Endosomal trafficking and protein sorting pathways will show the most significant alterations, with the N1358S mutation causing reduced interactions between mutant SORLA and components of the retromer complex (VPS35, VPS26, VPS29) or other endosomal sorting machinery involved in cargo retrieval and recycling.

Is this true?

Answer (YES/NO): NO